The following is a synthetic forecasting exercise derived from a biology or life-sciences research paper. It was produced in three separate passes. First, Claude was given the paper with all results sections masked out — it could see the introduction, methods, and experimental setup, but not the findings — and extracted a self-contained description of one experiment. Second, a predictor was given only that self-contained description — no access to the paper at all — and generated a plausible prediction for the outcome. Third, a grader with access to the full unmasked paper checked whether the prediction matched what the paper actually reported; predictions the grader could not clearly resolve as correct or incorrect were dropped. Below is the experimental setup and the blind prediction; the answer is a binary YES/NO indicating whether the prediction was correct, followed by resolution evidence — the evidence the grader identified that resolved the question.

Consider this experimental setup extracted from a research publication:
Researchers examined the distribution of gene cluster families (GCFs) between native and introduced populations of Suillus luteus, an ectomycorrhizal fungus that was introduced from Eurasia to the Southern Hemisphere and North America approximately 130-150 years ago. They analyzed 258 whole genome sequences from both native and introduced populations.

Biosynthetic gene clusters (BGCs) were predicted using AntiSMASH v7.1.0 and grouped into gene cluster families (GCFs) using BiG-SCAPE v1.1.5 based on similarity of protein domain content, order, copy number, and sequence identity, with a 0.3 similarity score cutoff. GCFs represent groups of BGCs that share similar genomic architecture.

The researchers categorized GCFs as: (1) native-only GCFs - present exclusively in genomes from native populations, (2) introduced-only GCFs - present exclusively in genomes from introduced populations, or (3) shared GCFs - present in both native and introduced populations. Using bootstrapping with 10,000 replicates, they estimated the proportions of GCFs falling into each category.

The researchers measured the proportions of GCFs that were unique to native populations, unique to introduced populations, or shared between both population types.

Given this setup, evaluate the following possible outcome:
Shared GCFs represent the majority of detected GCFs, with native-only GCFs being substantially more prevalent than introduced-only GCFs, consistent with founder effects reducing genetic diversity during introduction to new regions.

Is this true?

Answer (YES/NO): NO